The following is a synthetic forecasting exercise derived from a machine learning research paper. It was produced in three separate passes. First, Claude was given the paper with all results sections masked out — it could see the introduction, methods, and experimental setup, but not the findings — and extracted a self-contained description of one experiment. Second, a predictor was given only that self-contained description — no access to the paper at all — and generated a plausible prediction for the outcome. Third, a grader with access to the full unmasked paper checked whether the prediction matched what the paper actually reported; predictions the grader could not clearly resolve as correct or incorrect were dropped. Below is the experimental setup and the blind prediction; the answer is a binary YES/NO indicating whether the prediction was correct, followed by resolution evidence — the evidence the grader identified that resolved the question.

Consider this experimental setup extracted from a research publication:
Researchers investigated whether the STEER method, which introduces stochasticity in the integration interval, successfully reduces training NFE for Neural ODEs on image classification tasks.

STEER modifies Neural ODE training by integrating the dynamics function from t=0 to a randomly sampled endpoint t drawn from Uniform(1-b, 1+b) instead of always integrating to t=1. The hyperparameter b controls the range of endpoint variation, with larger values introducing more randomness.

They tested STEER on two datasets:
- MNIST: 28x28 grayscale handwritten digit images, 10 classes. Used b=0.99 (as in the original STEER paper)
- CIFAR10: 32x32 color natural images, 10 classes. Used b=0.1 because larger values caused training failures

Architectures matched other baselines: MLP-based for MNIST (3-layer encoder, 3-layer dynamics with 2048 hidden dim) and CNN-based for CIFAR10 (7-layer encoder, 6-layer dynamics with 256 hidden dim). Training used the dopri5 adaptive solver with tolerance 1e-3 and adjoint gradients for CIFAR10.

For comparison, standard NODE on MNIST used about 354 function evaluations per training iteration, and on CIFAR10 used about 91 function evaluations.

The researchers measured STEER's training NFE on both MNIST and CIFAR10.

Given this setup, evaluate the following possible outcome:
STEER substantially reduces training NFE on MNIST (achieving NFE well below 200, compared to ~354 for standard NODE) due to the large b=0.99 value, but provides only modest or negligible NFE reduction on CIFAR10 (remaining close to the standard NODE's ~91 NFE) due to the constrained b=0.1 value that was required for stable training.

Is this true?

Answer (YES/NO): YES